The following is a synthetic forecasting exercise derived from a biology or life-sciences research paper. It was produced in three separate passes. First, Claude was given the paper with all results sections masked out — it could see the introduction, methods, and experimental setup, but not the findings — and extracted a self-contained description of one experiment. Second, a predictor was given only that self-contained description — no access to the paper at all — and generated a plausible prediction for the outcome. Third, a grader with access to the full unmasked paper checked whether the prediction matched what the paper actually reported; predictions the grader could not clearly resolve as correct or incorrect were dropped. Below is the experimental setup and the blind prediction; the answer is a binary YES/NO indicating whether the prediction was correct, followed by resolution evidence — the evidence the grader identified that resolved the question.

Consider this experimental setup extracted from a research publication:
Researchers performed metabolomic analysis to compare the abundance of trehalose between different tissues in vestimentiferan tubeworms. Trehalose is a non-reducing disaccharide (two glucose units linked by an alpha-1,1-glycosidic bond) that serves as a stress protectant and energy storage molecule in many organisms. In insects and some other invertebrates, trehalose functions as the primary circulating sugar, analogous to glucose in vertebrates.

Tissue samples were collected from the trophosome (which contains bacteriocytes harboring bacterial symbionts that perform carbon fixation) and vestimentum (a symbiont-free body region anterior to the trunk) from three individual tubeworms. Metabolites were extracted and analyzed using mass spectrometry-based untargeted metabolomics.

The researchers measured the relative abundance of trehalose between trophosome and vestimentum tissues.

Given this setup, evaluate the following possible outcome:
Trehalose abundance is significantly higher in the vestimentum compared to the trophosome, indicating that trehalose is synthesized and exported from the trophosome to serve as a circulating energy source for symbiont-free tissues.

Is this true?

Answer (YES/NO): NO